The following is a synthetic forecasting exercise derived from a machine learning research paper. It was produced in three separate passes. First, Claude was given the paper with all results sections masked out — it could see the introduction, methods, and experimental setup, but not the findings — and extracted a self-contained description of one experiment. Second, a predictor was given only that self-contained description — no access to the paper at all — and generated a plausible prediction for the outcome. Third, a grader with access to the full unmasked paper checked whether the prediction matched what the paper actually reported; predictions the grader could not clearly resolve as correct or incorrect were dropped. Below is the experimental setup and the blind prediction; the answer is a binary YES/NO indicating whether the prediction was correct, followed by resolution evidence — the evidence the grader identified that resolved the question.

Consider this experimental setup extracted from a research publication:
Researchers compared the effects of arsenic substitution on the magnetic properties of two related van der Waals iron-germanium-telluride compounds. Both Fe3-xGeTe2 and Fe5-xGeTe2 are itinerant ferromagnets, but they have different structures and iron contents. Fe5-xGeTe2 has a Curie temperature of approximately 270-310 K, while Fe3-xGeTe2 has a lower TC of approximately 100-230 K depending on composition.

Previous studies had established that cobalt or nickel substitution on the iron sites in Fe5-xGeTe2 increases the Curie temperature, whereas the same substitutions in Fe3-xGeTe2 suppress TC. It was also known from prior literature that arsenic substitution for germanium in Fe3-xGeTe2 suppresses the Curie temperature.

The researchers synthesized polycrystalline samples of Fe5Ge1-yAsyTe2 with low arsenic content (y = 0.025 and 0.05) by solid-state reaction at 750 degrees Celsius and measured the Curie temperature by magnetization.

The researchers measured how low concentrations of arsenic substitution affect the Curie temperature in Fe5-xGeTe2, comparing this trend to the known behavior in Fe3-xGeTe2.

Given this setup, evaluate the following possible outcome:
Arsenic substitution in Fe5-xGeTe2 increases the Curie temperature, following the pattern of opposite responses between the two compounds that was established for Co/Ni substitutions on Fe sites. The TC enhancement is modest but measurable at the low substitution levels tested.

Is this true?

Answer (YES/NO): YES